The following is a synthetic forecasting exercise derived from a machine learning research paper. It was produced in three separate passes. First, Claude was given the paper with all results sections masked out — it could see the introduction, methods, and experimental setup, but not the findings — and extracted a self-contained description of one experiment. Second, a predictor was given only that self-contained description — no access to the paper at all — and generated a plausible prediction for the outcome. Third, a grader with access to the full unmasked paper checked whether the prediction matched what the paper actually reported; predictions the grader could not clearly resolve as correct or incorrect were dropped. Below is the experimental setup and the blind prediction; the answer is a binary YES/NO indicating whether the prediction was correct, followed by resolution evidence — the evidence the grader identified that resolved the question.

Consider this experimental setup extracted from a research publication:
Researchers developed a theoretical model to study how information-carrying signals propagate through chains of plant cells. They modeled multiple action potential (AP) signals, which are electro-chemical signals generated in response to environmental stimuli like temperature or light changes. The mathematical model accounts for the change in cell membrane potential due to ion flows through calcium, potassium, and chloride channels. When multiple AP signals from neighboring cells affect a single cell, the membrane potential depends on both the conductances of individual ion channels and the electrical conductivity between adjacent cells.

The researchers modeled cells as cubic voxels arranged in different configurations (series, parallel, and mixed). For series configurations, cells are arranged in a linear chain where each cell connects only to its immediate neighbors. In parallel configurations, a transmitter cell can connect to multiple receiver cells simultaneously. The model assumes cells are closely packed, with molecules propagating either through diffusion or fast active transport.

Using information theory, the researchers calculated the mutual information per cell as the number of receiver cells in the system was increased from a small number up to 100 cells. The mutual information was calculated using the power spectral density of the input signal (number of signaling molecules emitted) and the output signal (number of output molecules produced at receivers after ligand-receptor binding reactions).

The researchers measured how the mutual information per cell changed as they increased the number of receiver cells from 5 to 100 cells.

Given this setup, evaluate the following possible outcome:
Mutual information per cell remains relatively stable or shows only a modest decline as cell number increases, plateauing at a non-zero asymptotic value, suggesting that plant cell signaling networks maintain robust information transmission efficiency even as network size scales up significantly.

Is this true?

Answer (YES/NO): NO